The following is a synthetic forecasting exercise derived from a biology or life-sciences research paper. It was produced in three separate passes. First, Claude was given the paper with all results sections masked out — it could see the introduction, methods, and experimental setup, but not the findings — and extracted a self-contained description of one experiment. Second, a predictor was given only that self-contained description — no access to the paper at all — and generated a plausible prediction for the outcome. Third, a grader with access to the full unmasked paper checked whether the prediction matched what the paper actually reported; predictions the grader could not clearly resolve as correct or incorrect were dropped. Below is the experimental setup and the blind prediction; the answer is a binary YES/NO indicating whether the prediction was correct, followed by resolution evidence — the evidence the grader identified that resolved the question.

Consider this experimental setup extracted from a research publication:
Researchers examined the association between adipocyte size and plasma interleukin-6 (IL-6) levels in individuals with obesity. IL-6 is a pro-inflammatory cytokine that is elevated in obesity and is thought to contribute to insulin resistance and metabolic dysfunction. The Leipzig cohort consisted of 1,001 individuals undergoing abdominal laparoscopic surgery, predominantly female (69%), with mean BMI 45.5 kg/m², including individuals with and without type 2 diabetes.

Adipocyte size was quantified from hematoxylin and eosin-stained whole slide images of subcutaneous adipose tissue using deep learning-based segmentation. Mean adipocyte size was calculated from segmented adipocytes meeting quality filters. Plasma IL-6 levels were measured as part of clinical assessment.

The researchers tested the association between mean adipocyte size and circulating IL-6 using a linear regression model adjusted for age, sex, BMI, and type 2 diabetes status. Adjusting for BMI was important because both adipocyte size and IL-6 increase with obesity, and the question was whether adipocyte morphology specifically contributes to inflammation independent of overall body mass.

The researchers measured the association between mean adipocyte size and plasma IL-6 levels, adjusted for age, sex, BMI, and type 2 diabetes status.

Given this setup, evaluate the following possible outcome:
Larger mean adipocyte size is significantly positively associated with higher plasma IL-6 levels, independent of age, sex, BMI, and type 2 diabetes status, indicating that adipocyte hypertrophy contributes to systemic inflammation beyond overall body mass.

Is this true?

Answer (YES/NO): NO